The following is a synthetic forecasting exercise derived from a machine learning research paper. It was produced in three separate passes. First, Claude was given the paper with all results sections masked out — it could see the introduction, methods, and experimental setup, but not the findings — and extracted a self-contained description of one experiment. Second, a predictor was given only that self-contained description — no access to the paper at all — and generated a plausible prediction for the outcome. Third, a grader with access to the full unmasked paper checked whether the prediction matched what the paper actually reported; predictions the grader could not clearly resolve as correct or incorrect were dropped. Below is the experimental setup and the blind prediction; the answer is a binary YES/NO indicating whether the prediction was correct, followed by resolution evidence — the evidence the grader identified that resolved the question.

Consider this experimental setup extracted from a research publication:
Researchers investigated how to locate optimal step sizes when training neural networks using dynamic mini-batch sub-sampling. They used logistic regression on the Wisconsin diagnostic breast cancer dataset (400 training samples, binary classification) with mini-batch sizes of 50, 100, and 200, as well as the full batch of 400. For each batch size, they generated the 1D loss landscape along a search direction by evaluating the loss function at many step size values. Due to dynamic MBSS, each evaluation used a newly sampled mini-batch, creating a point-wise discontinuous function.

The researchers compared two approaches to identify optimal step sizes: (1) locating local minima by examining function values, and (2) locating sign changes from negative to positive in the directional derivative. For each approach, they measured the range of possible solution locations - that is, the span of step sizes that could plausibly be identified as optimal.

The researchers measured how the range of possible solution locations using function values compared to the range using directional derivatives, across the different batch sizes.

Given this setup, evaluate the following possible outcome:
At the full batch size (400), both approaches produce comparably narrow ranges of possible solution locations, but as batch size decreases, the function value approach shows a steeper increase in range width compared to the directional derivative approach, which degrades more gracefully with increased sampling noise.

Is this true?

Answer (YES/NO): YES